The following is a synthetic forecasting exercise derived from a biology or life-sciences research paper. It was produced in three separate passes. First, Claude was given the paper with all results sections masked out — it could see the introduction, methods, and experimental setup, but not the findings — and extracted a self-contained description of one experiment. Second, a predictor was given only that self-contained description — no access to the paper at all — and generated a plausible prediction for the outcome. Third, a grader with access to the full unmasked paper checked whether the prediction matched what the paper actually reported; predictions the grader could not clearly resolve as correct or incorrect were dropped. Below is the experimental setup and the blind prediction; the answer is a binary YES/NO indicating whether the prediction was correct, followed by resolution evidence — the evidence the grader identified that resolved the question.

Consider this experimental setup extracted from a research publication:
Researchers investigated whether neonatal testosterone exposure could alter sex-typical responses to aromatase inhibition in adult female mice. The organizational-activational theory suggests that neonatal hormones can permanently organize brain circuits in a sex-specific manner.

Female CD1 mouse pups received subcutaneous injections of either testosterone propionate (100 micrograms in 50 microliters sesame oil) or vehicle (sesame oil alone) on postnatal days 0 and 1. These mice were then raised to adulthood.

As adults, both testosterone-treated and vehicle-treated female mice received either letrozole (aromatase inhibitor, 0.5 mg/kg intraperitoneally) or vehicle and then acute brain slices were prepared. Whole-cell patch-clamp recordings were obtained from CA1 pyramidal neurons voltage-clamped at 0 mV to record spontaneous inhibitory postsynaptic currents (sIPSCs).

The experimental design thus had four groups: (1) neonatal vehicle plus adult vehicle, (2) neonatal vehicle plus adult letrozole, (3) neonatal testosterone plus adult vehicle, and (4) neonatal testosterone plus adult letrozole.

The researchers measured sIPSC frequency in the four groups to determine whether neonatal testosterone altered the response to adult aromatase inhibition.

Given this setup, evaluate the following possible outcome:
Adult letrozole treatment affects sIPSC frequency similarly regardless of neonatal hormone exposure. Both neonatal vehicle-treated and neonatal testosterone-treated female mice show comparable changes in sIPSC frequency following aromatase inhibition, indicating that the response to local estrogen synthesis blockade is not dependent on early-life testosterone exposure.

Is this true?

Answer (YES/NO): NO